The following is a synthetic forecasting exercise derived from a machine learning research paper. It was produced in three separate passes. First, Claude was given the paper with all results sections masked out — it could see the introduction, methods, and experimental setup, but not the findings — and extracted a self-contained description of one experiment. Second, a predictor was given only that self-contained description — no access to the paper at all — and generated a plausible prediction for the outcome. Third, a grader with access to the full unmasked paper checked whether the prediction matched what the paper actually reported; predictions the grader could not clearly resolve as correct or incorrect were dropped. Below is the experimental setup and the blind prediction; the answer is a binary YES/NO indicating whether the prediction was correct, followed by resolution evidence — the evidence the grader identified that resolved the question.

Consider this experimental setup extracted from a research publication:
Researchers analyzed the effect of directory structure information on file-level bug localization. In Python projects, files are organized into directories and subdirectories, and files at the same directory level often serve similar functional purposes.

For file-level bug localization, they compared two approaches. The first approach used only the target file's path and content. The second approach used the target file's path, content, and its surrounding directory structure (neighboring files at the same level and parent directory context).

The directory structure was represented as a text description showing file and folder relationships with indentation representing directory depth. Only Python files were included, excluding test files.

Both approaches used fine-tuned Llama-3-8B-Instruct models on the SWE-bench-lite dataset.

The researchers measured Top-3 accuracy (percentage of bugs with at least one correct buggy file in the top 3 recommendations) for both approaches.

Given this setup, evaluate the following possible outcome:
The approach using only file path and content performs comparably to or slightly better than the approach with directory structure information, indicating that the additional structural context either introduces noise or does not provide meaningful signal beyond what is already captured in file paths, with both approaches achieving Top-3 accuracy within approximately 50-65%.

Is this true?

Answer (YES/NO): NO